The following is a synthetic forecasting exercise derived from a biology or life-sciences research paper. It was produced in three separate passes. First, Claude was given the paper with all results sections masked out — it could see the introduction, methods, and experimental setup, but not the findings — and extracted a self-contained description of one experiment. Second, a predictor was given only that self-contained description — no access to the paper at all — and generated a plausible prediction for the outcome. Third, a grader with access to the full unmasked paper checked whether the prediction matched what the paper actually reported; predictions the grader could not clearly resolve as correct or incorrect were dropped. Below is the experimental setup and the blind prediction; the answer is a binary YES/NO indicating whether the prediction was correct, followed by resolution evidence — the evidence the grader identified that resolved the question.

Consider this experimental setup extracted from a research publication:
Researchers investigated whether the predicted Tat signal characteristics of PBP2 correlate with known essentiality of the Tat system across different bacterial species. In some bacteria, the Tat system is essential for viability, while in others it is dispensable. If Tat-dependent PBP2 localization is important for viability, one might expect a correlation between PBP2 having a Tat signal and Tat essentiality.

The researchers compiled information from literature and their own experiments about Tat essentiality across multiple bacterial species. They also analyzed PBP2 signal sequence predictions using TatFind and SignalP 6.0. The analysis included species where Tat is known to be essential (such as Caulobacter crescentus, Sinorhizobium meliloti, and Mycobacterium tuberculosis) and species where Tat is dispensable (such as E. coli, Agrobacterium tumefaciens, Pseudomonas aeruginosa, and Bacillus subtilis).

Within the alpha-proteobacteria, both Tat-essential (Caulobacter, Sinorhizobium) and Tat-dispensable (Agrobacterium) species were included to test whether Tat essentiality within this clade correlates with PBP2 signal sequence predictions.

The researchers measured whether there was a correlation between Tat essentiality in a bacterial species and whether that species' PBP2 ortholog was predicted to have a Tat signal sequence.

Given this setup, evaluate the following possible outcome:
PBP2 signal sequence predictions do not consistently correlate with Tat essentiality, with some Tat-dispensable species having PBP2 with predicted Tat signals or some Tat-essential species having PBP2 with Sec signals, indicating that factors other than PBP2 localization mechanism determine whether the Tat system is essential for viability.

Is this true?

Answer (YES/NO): NO